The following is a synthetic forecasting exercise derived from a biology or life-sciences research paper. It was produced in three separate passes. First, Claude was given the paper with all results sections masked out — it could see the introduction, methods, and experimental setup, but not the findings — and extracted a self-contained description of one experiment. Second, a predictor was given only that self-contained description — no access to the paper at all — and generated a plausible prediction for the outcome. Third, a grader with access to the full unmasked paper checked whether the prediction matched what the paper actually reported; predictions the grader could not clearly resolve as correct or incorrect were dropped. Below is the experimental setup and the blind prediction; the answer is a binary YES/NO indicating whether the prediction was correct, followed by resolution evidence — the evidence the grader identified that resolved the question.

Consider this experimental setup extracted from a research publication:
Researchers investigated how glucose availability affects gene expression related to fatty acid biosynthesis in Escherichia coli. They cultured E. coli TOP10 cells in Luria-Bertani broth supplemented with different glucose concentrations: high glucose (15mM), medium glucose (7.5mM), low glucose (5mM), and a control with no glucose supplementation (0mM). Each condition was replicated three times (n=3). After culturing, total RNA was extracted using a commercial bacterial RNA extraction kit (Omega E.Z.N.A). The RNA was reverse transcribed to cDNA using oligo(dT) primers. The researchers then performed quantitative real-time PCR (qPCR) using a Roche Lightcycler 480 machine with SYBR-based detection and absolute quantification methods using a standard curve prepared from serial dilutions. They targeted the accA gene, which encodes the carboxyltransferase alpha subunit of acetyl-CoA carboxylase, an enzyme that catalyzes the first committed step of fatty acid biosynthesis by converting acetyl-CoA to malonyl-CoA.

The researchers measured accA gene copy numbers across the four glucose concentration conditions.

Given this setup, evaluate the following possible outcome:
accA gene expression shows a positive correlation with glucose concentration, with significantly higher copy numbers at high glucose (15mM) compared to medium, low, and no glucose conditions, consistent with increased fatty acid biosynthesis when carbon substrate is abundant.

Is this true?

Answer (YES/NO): NO